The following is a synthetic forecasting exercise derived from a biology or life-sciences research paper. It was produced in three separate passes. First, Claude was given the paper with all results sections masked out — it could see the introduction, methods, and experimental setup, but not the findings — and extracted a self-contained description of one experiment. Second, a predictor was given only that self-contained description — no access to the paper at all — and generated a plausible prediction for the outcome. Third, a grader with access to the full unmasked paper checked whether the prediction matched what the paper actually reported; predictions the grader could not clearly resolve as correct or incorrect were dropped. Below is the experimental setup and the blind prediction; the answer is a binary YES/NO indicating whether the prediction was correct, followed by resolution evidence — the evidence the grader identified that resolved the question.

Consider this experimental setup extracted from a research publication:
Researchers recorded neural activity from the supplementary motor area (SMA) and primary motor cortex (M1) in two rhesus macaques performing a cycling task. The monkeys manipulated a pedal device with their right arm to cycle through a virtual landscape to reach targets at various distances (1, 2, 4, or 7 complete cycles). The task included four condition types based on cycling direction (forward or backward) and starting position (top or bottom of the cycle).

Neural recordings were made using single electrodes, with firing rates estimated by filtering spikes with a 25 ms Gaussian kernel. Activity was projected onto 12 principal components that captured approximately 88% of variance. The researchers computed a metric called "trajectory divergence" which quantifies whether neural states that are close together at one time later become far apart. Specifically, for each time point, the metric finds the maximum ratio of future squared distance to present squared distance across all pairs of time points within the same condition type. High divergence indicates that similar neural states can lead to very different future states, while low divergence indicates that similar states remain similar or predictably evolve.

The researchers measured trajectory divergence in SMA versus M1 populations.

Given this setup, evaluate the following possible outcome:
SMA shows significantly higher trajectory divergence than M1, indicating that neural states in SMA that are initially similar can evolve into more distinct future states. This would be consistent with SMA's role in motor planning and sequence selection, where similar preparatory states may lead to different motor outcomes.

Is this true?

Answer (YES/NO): NO